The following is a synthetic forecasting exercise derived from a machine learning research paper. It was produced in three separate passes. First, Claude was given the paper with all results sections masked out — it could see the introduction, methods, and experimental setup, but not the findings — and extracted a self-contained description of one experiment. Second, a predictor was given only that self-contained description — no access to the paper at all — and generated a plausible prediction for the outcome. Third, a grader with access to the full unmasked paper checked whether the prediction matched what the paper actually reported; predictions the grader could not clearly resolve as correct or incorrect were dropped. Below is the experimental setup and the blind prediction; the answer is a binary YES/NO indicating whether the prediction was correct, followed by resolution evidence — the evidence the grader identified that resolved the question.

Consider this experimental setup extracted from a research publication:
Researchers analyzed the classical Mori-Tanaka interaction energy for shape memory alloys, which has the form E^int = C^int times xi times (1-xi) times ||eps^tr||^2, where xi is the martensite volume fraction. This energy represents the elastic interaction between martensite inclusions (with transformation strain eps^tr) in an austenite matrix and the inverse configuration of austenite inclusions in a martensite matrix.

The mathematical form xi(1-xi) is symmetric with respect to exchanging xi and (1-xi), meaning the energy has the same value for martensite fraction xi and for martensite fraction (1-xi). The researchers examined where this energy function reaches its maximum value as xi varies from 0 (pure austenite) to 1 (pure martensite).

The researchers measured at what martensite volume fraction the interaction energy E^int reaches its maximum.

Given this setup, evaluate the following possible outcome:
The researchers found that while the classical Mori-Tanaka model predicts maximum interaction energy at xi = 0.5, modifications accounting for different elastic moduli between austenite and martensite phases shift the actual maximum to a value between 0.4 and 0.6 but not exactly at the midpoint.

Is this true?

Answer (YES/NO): NO